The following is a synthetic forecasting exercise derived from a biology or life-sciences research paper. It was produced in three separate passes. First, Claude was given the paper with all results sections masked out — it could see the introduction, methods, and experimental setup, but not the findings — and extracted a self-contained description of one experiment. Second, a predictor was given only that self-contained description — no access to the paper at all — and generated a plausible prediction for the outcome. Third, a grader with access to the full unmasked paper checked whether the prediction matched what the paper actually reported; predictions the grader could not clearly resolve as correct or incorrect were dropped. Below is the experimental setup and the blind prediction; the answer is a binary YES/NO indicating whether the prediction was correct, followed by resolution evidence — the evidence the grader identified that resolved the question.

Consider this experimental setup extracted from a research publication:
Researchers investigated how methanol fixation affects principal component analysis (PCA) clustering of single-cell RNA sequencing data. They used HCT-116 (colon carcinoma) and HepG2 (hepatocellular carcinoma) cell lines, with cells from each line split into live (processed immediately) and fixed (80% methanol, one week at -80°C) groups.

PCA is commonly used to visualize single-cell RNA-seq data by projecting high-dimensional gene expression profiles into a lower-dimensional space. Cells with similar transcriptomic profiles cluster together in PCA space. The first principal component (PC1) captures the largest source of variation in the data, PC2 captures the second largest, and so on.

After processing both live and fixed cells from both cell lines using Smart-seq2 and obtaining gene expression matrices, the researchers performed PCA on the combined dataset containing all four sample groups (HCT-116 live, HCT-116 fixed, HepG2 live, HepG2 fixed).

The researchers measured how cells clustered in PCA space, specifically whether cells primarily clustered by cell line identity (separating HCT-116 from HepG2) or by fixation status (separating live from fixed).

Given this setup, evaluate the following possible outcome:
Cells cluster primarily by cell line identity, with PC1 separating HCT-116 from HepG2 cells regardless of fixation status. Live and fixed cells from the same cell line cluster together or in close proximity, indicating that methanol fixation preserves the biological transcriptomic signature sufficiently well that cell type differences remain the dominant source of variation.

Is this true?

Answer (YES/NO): YES